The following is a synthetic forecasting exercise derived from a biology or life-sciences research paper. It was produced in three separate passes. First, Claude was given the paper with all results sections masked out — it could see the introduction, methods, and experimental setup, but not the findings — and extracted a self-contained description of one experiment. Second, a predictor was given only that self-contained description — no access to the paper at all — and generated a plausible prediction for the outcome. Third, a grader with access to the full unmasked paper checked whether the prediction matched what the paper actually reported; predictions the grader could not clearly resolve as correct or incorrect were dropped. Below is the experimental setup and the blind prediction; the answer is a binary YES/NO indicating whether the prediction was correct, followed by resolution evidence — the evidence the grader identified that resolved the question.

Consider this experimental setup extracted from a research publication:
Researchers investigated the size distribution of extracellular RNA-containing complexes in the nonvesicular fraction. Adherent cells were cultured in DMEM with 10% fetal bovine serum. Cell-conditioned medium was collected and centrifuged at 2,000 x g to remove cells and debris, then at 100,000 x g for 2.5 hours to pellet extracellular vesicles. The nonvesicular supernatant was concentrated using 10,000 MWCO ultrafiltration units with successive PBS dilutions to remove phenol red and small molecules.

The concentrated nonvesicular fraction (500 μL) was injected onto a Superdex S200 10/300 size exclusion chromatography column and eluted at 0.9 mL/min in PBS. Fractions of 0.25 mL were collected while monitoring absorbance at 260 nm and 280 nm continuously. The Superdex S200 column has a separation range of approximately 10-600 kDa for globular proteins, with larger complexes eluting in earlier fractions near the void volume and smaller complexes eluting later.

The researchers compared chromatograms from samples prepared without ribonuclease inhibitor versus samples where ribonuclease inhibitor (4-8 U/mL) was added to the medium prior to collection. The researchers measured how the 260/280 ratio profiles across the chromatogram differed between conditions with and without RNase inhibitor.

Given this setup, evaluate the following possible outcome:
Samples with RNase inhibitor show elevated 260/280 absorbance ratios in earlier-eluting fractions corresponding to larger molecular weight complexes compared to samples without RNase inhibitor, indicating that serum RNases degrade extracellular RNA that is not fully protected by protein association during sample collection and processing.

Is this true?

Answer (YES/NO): YES